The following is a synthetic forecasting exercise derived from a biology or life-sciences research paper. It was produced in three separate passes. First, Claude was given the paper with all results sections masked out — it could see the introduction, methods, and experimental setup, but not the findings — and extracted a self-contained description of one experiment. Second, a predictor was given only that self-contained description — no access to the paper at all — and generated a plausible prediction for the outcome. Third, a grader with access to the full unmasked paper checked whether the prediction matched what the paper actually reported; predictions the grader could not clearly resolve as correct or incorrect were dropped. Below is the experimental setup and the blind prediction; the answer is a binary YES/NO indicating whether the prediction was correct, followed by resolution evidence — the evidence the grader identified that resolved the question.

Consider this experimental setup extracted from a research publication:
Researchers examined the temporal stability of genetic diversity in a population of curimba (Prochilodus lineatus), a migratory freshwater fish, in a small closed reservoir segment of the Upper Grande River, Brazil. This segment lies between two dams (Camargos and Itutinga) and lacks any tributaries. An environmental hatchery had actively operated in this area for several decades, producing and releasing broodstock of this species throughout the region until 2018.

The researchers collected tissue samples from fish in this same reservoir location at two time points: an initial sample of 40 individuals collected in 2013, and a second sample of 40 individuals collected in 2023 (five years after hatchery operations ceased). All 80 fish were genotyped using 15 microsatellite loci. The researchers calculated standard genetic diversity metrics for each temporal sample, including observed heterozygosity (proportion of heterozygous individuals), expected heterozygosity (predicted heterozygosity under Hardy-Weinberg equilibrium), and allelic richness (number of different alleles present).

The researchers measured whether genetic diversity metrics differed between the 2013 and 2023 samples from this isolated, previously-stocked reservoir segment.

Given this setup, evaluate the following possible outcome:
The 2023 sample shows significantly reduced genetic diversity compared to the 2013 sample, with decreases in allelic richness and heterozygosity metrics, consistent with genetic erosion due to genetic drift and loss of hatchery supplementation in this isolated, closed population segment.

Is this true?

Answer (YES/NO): NO